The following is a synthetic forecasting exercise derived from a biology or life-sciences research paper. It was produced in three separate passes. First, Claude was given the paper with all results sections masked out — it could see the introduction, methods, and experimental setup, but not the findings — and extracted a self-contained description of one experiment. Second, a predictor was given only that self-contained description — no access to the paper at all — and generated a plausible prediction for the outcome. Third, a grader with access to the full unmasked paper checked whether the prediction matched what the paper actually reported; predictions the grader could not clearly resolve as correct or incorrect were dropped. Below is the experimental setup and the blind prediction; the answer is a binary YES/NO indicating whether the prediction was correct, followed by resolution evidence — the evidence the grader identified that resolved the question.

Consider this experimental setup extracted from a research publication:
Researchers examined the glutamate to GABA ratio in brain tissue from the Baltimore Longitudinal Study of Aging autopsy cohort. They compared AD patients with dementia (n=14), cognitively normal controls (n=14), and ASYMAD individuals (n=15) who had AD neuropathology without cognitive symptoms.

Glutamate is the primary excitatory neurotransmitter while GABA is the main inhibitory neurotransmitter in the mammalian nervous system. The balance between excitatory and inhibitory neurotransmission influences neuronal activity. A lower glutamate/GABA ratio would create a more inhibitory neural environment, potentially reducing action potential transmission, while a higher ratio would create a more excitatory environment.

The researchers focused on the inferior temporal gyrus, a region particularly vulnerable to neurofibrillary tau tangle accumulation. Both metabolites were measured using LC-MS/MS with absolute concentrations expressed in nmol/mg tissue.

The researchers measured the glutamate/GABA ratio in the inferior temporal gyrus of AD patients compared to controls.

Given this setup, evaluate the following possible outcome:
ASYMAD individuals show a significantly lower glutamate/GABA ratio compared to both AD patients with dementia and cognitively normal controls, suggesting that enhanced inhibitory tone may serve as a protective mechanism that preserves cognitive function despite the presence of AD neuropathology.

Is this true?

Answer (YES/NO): NO